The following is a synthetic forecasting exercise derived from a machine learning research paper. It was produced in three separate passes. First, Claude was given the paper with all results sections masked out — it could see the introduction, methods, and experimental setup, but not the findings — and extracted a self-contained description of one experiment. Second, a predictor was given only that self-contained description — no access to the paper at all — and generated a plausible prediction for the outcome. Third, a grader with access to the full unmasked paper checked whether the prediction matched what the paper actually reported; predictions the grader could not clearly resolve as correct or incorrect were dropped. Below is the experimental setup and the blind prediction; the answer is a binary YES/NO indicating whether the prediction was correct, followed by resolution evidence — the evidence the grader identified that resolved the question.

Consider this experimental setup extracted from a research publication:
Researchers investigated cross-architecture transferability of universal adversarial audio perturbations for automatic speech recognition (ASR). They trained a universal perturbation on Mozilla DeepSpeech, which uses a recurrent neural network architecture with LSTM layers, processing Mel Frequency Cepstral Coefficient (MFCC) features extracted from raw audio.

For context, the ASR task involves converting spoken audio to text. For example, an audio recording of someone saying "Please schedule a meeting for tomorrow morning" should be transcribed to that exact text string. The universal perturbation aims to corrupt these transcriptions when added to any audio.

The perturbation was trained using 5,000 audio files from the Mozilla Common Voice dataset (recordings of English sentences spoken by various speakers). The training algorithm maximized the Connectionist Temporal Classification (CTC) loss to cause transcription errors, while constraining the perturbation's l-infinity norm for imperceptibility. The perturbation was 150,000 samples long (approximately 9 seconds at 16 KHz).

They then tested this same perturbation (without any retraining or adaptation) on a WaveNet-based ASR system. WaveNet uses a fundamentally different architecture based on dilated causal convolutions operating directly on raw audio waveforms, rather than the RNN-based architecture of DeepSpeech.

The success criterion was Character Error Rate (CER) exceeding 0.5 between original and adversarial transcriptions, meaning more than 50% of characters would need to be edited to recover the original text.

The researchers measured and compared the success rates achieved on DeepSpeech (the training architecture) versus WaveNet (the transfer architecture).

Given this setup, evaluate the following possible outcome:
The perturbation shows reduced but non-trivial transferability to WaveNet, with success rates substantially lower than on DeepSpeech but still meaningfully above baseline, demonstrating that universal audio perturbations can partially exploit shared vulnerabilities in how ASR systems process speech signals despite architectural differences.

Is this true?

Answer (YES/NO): YES